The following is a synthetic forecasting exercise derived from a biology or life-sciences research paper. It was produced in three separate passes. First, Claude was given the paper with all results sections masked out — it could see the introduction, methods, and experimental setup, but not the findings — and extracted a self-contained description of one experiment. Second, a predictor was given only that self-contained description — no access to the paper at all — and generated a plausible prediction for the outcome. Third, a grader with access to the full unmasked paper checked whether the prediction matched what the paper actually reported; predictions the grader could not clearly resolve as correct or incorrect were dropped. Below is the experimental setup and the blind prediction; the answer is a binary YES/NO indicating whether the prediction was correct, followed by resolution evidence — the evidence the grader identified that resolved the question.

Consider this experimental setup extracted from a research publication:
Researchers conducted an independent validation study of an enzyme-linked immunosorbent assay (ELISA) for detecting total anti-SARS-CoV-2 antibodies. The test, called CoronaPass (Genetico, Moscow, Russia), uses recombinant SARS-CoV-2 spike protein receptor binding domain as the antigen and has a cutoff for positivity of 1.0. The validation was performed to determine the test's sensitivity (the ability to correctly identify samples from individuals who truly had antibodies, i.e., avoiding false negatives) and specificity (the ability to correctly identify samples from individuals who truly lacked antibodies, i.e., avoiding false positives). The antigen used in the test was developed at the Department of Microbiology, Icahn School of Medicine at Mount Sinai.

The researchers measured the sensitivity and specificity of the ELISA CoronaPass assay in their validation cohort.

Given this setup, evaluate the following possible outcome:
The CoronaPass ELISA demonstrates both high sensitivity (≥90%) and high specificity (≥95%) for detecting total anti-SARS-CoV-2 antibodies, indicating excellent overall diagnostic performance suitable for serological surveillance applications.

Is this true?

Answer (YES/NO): YES